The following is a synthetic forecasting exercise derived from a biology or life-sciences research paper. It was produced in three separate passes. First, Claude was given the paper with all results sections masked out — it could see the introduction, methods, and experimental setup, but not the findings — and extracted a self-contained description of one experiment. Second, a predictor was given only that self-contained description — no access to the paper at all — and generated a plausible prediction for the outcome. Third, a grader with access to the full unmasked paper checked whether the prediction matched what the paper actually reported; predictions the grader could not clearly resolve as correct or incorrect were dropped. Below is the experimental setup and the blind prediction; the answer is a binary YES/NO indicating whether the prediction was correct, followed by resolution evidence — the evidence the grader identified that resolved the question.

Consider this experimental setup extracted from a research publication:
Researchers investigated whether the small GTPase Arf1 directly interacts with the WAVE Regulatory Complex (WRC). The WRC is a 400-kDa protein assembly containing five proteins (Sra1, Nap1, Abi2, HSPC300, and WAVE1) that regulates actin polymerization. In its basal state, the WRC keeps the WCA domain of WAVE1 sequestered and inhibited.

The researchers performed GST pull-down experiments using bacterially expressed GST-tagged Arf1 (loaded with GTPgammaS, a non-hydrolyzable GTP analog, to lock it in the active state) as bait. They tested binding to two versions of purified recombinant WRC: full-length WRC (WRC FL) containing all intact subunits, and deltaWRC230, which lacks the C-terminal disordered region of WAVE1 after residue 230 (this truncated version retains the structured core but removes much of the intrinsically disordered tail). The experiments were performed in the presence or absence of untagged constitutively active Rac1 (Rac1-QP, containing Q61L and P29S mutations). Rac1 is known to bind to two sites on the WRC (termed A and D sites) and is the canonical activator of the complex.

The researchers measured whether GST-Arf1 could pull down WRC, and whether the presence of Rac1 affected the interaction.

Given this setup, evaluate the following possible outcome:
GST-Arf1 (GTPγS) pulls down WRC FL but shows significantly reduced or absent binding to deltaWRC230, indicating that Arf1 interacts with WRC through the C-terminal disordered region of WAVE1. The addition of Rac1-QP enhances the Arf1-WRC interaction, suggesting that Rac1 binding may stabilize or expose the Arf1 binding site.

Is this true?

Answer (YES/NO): NO